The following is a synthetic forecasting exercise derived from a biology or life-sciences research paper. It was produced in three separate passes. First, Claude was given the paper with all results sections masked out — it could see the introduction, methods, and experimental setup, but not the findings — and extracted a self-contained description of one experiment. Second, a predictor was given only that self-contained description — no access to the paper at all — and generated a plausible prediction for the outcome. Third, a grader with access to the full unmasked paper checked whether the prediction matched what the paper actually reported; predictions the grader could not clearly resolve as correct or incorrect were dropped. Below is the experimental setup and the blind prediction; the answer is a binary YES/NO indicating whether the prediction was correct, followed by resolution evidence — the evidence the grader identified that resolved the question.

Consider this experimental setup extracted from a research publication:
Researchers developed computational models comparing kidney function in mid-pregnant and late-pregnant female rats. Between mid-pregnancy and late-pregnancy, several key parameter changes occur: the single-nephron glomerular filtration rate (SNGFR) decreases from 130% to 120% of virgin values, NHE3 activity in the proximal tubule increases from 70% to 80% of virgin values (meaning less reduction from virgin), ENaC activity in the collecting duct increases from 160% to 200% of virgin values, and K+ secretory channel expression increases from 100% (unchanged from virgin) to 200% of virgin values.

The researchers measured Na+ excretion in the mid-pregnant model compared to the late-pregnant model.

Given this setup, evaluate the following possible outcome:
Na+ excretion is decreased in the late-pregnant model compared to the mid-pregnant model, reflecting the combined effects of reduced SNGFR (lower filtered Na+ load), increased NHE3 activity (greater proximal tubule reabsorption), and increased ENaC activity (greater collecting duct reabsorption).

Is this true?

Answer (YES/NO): NO